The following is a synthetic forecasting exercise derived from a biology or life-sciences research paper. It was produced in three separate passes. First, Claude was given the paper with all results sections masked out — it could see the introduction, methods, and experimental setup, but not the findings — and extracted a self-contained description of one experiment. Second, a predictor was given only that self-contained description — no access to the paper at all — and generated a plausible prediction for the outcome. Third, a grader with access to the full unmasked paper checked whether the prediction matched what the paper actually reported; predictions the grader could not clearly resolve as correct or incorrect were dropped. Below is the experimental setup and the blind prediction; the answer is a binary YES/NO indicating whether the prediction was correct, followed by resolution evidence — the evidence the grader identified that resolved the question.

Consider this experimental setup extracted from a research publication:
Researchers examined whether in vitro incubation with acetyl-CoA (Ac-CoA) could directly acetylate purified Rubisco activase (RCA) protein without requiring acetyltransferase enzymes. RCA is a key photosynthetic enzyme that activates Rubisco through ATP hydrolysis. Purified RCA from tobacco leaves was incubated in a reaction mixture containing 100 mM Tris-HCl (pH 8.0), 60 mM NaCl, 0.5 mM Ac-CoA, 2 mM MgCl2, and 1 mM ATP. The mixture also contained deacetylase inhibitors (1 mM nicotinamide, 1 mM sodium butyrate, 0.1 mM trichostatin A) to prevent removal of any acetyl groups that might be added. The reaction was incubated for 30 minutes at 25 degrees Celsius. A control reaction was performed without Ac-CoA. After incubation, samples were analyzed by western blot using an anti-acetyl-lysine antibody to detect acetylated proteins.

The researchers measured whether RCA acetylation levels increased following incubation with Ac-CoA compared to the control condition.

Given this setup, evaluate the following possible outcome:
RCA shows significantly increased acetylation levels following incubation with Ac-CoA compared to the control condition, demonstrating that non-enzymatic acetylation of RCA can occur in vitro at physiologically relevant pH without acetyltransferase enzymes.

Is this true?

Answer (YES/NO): YES